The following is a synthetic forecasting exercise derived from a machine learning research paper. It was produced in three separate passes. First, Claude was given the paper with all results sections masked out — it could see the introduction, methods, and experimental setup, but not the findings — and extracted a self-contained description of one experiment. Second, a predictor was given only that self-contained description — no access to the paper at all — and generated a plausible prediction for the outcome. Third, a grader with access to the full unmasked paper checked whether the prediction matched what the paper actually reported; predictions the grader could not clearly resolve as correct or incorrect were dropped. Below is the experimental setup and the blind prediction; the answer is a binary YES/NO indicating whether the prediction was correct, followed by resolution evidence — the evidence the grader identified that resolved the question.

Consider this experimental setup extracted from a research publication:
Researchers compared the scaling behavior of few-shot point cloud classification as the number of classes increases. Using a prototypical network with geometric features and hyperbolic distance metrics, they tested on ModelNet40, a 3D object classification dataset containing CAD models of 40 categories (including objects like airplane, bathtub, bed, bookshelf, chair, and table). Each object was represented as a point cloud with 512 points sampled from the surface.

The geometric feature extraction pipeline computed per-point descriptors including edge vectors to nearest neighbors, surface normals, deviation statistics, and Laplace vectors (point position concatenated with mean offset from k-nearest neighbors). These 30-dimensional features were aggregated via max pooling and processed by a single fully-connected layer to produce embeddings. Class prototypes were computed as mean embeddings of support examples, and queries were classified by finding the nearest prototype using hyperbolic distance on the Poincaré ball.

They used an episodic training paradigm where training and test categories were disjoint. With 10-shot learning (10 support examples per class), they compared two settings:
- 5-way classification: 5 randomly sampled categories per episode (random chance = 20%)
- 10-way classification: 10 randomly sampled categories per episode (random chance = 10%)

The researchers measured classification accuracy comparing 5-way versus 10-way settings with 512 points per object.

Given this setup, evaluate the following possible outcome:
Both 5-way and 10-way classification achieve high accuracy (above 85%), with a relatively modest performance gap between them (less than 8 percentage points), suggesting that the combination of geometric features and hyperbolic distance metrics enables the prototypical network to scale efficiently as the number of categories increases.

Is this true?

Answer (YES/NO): NO